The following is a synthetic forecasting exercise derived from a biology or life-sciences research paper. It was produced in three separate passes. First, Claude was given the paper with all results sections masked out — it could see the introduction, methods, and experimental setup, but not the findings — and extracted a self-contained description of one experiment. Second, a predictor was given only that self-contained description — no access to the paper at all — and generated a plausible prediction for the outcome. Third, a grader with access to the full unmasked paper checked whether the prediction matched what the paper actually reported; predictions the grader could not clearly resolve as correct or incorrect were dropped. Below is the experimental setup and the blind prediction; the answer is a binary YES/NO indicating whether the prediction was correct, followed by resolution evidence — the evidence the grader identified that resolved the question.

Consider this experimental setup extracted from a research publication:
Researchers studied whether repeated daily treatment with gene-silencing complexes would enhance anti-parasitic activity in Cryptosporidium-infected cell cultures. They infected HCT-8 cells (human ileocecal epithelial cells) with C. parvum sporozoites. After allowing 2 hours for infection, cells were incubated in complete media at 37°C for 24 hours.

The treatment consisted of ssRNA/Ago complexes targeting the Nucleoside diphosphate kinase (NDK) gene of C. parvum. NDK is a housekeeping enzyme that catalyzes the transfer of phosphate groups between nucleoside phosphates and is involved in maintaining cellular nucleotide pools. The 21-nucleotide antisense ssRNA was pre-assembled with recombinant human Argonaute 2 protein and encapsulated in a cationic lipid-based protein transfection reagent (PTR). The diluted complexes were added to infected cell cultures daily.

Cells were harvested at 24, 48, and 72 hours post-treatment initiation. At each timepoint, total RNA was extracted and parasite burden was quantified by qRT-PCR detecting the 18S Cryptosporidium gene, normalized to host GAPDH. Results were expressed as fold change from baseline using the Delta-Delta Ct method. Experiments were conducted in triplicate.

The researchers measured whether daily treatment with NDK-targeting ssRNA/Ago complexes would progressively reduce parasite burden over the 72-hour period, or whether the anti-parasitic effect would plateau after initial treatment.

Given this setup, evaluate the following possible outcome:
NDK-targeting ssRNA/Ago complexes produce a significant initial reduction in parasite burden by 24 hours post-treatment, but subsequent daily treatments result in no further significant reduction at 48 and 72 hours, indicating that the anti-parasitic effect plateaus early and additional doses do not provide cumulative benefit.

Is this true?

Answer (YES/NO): NO